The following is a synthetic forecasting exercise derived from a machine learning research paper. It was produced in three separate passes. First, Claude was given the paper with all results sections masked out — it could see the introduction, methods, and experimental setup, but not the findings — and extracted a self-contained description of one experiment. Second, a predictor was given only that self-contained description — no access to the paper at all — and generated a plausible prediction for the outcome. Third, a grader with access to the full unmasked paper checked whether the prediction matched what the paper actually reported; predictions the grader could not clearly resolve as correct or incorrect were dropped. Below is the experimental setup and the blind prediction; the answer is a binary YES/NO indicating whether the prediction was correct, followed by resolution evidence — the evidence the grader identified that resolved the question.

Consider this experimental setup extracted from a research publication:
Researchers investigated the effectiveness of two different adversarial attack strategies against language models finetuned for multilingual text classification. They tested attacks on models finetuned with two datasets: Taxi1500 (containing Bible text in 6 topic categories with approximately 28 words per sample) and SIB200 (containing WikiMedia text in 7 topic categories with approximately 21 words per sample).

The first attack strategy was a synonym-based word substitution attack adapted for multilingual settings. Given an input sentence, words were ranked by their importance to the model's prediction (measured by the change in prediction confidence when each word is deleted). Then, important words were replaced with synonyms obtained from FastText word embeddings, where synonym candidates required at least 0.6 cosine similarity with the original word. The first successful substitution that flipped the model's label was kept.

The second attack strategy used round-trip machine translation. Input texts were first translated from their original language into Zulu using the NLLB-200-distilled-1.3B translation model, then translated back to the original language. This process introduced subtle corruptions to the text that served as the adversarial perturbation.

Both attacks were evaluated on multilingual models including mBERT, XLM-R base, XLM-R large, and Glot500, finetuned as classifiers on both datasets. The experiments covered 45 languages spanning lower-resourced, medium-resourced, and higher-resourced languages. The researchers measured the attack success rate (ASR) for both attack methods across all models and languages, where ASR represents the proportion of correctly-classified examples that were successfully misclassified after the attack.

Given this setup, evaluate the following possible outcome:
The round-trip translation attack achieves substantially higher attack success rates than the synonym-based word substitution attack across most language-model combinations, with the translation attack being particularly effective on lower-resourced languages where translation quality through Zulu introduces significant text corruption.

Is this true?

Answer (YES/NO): NO